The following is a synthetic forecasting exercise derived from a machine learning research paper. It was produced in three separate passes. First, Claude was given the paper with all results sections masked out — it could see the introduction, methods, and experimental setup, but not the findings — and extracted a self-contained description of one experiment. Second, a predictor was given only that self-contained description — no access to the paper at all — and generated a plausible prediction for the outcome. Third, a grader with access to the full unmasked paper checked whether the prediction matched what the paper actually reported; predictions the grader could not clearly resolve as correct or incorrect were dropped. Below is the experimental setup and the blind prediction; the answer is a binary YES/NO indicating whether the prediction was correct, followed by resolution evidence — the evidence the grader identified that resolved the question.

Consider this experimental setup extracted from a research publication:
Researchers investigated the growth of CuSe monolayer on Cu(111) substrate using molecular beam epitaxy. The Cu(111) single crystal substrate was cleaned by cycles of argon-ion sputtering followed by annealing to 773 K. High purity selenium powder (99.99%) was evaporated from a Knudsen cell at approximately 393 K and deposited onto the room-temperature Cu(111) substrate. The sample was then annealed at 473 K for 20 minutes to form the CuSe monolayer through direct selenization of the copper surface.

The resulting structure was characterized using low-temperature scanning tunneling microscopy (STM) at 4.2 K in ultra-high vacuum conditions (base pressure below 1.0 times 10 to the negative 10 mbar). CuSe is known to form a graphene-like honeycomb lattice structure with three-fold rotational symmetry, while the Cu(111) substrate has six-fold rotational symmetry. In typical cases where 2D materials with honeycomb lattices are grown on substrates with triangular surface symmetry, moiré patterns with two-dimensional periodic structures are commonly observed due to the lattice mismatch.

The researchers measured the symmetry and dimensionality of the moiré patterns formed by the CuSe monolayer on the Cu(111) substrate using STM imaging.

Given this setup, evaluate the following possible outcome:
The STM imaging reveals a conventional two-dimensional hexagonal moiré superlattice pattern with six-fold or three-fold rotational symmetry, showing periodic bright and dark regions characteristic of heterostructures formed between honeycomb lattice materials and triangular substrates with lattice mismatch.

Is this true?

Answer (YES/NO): NO